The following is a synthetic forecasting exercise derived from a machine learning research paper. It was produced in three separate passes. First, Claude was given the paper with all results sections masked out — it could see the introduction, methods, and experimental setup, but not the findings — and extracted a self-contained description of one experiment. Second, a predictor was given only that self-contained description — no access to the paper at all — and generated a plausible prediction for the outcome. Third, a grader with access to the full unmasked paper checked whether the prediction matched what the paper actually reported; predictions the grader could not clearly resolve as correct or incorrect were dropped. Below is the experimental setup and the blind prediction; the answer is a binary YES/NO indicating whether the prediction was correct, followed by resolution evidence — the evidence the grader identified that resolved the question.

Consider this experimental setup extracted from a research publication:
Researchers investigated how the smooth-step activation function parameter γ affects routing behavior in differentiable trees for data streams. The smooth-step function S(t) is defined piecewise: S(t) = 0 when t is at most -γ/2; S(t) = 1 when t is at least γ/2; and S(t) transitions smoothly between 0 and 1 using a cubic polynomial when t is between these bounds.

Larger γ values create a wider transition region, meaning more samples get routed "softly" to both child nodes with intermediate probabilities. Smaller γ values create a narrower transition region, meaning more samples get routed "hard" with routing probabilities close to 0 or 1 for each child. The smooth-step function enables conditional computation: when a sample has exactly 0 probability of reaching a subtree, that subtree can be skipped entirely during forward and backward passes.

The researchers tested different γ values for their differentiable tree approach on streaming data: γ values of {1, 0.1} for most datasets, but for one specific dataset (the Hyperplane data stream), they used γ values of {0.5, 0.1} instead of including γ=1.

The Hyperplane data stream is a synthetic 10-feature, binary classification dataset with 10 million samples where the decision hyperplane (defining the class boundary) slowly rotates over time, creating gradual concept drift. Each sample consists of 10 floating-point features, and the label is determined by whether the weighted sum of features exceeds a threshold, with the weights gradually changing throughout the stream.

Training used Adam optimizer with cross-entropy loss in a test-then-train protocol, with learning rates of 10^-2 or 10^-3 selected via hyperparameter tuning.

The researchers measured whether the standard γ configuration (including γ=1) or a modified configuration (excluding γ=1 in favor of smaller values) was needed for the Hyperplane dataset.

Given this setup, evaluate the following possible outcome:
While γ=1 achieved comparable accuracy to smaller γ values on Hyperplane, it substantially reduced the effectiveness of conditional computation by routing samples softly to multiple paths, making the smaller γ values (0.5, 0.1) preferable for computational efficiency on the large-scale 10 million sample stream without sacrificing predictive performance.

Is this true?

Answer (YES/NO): NO